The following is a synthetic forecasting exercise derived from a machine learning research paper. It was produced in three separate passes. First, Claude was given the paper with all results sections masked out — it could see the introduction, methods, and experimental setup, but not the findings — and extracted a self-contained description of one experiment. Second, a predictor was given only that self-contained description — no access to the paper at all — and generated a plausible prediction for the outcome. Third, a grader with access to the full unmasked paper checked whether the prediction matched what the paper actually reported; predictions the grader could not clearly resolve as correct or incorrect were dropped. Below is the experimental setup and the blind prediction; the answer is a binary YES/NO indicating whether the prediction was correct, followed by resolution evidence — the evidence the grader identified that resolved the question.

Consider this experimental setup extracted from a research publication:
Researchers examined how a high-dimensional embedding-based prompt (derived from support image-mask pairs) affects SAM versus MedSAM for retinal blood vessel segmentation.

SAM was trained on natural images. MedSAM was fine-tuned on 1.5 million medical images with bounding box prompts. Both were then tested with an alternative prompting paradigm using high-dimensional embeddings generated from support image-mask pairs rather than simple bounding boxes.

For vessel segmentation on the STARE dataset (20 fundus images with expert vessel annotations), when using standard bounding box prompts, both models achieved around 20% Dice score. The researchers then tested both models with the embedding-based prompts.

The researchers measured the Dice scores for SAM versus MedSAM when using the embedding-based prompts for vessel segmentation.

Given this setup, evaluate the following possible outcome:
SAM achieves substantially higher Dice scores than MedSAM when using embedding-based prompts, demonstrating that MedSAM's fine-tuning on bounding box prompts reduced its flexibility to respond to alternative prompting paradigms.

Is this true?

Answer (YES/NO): YES